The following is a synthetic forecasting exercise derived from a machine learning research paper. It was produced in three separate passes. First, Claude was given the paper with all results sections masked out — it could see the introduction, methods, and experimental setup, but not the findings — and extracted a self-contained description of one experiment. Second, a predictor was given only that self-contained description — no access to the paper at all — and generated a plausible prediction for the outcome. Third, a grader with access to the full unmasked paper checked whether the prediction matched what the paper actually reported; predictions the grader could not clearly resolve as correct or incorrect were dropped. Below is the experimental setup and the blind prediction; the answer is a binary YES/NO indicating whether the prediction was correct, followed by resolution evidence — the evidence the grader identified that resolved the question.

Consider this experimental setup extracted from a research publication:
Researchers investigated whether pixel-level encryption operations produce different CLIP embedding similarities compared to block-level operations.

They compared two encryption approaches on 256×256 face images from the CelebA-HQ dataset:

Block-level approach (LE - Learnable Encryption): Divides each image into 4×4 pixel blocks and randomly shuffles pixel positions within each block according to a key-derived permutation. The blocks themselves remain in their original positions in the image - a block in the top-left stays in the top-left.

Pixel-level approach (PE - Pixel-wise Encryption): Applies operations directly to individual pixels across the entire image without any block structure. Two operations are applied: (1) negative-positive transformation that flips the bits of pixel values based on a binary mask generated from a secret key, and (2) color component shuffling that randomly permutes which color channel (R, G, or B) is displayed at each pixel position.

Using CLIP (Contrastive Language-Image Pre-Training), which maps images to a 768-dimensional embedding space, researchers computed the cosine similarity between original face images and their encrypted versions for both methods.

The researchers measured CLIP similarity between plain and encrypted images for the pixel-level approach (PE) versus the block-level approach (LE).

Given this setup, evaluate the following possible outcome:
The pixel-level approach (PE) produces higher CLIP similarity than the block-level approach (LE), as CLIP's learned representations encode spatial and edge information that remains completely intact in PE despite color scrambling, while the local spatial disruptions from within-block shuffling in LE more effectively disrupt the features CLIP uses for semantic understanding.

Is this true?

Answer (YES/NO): YES